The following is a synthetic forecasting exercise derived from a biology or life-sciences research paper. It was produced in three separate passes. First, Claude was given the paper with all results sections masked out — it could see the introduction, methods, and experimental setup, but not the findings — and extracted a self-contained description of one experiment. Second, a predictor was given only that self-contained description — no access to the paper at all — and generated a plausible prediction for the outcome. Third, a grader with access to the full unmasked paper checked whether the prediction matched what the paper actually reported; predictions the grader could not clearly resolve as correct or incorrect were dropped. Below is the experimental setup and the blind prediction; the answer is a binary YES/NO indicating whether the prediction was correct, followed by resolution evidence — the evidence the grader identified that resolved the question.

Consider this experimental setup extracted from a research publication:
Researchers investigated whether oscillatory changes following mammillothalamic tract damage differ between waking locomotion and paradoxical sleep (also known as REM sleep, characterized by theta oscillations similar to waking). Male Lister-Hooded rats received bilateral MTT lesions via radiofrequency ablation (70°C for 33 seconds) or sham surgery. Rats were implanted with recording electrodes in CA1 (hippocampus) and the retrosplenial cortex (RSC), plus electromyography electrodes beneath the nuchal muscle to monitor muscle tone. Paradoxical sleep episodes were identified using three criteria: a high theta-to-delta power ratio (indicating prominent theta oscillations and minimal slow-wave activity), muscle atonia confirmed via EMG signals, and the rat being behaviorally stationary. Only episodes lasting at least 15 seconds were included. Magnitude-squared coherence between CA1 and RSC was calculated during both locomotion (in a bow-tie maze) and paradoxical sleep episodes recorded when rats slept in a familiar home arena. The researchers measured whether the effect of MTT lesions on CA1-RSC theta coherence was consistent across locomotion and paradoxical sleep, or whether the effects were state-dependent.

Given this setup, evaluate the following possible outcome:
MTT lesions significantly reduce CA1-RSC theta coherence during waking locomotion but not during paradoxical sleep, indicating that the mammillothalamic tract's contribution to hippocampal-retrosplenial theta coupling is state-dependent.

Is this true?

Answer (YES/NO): NO